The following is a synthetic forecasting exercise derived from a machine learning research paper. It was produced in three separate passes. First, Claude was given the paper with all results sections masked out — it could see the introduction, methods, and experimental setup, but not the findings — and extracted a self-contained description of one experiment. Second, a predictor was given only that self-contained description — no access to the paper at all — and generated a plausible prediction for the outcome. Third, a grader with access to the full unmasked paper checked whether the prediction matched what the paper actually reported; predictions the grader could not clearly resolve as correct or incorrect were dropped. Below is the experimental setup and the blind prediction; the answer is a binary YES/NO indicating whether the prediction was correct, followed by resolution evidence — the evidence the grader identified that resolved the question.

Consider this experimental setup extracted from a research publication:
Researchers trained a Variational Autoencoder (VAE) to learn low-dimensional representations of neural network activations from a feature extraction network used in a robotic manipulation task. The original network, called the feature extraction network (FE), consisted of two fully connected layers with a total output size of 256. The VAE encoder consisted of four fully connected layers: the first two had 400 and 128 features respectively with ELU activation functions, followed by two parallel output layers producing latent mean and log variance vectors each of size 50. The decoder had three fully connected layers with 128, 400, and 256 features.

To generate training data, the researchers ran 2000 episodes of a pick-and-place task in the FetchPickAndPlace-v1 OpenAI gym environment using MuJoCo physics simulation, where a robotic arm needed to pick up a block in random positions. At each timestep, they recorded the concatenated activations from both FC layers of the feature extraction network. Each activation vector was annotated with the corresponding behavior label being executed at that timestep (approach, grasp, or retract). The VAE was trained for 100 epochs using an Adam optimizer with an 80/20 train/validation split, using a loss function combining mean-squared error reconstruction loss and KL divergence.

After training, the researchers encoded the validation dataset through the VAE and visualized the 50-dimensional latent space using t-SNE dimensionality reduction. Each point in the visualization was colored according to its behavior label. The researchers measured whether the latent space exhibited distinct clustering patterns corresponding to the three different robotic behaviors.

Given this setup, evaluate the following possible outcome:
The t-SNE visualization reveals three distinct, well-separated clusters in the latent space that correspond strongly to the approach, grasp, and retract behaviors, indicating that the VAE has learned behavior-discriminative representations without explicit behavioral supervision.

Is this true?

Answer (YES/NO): NO